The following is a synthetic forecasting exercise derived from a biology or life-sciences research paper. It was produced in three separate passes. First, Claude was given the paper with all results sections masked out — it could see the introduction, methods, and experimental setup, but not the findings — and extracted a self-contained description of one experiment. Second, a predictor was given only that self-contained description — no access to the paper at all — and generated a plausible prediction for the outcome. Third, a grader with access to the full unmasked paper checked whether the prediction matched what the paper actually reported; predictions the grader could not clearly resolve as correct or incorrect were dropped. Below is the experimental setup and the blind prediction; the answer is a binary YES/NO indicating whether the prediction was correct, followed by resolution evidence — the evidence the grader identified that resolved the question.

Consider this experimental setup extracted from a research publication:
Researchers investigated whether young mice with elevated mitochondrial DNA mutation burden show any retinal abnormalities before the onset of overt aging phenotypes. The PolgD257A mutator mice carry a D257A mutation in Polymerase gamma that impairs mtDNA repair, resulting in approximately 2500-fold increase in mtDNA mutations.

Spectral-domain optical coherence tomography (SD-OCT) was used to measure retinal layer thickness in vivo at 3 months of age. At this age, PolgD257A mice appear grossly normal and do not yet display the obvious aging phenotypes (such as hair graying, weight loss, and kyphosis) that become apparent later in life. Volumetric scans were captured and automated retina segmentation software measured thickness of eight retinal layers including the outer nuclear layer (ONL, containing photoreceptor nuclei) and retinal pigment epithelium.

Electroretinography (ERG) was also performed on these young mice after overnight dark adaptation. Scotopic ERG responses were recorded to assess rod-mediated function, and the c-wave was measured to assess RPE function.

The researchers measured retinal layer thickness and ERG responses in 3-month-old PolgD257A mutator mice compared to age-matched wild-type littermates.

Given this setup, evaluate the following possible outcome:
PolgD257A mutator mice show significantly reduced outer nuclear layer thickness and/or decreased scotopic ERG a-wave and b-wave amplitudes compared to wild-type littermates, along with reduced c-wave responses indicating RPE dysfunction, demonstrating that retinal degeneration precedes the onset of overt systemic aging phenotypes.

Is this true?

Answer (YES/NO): NO